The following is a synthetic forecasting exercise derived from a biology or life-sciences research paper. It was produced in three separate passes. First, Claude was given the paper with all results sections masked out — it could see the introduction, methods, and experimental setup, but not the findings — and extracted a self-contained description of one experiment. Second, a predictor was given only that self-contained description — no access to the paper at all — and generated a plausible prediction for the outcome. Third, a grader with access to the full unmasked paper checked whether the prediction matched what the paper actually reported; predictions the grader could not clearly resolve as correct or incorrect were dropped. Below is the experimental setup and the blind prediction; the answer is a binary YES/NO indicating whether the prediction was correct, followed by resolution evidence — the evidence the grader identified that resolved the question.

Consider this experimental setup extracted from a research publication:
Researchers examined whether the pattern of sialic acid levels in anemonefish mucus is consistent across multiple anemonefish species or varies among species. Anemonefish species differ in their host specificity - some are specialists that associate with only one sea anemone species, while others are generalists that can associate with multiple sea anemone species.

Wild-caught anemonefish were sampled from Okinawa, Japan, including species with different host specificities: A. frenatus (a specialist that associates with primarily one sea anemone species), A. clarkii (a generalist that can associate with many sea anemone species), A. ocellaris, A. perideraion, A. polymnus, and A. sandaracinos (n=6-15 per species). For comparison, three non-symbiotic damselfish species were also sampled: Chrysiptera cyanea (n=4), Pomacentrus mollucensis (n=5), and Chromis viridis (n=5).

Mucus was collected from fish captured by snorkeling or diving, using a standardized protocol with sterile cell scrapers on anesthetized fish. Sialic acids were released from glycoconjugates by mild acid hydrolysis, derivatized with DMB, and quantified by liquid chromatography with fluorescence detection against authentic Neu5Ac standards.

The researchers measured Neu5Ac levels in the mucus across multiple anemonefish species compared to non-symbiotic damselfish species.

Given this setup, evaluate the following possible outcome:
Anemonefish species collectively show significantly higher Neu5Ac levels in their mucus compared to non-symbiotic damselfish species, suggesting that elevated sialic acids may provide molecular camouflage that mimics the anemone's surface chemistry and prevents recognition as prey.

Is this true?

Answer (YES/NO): NO